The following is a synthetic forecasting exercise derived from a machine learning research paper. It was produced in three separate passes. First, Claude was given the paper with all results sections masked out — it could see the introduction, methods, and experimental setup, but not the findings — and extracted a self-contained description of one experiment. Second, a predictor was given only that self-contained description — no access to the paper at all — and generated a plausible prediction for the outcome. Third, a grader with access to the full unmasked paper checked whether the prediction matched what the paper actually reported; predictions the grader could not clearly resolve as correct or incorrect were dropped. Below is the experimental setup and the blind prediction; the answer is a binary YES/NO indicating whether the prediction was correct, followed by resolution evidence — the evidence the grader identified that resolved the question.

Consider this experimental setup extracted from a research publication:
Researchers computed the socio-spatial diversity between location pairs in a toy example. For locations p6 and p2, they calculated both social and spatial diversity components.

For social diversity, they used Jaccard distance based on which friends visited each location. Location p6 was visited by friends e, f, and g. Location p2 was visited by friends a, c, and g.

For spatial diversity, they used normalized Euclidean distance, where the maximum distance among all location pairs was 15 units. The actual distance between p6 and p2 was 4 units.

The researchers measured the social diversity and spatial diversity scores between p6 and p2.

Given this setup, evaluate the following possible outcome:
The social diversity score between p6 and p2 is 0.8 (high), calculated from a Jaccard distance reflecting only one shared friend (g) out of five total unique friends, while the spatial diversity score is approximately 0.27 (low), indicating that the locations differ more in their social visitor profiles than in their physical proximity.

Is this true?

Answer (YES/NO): YES